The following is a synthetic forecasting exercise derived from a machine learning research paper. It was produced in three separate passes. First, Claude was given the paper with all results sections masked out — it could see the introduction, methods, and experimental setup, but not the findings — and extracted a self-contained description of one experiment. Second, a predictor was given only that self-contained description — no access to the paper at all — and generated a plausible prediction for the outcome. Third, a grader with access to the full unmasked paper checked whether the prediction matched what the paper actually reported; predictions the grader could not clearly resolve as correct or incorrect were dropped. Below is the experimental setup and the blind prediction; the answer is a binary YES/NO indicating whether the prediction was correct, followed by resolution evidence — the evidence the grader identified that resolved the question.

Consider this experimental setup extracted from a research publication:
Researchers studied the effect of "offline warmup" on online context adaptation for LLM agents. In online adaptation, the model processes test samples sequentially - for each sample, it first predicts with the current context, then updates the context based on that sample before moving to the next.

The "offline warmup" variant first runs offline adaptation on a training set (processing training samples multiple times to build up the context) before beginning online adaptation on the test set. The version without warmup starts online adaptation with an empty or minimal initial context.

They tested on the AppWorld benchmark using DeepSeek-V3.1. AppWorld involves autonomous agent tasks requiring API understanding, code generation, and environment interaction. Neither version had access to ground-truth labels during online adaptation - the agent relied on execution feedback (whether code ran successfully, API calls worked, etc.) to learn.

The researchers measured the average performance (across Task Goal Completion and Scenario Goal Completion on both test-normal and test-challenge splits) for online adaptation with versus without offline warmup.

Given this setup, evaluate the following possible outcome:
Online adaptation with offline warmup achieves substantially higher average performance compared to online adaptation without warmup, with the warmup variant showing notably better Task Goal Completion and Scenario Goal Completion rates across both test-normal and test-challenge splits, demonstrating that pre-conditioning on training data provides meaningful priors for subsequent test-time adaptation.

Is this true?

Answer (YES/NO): YES